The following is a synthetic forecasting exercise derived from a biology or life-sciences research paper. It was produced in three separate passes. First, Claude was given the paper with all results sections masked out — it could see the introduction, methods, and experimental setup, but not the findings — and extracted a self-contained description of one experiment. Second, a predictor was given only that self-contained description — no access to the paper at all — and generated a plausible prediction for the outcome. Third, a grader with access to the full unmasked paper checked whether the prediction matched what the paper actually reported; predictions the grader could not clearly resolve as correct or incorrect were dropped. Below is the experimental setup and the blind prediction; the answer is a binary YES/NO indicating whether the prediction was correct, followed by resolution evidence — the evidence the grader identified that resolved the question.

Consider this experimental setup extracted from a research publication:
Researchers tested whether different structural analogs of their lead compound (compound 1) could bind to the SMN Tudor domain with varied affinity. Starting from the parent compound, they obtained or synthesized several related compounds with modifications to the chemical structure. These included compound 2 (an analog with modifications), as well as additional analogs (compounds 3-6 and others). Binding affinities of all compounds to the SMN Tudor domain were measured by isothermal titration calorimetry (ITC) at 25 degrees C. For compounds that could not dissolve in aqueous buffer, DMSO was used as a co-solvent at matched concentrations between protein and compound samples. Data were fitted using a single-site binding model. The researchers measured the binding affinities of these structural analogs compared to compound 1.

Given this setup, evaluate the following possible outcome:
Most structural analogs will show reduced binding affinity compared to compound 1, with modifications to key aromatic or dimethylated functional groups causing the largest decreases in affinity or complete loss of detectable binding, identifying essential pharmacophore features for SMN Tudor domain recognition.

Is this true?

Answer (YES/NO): YES